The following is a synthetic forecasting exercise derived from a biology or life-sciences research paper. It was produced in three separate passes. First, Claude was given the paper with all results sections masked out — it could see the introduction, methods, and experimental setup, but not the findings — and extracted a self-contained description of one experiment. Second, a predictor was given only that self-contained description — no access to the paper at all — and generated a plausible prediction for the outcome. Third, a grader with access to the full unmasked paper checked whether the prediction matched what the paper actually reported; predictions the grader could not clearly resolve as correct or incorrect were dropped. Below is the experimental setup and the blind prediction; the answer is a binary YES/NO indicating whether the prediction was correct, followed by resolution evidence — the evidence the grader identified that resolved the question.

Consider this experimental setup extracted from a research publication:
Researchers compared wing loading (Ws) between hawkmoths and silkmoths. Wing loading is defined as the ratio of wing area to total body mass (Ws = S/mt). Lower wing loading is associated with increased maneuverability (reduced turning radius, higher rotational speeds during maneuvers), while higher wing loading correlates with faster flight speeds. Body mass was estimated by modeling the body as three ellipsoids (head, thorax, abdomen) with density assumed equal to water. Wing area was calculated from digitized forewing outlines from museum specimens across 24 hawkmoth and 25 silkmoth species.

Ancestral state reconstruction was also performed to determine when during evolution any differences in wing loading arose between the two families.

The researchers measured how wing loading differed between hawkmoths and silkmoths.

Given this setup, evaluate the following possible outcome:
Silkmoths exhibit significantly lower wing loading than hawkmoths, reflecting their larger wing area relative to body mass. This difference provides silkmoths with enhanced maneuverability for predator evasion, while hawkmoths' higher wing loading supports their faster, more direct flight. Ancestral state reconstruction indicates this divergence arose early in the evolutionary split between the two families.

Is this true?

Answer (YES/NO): YES